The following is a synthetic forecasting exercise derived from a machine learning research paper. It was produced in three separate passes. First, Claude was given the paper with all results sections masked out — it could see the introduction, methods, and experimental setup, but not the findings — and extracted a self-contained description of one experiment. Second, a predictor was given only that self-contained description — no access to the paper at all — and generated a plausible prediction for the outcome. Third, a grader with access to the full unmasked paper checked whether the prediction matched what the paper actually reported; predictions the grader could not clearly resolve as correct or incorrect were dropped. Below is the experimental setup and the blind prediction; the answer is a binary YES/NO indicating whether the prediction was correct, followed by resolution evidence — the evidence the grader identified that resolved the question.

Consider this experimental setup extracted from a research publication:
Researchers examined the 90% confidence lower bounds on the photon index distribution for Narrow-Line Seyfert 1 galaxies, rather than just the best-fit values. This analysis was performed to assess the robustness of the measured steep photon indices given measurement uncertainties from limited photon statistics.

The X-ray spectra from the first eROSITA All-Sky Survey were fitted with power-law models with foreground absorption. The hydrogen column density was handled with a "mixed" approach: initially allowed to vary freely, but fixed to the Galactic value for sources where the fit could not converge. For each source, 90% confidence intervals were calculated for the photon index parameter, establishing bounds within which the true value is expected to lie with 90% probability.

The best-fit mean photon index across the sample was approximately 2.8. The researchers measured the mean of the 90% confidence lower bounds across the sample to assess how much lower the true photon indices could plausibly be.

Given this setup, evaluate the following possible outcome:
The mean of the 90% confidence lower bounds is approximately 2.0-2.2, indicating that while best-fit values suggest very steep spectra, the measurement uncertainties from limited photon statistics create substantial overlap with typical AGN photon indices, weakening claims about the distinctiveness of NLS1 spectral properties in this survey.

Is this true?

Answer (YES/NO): NO